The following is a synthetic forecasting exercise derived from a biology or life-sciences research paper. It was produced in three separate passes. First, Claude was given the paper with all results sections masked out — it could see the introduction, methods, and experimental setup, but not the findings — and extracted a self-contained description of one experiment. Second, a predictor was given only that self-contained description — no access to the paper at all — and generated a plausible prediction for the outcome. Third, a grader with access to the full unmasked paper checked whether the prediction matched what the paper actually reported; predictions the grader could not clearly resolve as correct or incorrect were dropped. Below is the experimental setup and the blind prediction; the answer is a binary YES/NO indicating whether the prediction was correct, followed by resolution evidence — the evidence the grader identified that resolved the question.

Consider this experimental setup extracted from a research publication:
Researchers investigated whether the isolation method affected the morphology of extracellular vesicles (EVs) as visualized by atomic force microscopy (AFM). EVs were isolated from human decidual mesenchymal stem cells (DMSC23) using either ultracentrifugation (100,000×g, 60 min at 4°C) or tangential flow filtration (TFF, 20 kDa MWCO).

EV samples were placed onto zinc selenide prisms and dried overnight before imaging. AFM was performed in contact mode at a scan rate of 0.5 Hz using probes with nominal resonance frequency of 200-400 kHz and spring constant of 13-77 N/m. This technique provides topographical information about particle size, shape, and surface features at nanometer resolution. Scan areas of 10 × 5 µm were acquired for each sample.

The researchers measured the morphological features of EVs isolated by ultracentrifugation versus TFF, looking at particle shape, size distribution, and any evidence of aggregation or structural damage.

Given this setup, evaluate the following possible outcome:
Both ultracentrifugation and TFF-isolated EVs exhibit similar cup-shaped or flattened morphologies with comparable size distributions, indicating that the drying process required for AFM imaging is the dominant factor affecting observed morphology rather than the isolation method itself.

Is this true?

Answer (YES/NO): NO